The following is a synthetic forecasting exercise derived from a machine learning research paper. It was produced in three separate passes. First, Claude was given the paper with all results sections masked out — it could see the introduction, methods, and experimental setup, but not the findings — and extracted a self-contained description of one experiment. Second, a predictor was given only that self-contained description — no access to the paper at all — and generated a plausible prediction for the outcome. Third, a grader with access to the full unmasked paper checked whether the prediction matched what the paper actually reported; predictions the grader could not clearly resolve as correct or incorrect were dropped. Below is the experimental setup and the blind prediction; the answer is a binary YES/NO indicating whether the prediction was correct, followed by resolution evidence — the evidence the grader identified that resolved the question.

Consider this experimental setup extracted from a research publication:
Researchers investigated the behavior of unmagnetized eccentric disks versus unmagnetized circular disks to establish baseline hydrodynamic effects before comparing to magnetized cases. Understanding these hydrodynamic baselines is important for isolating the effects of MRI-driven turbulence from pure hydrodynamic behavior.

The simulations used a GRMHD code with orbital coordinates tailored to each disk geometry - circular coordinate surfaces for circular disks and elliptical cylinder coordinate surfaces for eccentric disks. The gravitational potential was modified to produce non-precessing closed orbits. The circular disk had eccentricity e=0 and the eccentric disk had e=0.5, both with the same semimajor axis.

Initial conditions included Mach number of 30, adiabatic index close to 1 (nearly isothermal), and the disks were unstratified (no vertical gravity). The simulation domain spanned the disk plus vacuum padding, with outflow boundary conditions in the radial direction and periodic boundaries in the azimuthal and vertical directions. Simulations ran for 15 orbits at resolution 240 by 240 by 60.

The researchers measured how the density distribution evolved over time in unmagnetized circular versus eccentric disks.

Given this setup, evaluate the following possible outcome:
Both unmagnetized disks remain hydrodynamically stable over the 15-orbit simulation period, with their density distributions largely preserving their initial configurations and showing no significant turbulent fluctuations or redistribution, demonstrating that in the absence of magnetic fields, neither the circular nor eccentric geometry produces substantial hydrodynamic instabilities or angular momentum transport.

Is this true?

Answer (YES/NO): NO